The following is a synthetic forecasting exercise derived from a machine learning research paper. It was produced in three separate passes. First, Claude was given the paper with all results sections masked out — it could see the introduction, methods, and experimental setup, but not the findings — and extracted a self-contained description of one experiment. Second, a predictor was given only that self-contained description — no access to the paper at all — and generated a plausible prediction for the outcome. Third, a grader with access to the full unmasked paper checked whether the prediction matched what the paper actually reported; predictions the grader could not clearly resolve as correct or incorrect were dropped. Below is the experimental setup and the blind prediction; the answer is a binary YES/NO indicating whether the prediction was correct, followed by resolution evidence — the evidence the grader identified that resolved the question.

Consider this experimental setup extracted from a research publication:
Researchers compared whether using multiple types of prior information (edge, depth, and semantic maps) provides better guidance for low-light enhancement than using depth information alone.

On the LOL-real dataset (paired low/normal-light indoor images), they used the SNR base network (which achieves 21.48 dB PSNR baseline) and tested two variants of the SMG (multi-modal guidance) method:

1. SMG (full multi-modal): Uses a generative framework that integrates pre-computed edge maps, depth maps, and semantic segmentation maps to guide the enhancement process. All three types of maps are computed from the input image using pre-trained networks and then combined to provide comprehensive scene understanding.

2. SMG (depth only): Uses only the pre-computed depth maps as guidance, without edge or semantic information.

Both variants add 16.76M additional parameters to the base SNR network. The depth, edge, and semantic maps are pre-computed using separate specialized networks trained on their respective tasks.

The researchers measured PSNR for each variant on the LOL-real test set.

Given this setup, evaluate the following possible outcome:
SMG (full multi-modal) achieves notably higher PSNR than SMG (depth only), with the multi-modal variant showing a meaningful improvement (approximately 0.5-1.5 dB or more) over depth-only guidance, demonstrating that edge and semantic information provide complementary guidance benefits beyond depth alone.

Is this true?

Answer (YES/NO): YES